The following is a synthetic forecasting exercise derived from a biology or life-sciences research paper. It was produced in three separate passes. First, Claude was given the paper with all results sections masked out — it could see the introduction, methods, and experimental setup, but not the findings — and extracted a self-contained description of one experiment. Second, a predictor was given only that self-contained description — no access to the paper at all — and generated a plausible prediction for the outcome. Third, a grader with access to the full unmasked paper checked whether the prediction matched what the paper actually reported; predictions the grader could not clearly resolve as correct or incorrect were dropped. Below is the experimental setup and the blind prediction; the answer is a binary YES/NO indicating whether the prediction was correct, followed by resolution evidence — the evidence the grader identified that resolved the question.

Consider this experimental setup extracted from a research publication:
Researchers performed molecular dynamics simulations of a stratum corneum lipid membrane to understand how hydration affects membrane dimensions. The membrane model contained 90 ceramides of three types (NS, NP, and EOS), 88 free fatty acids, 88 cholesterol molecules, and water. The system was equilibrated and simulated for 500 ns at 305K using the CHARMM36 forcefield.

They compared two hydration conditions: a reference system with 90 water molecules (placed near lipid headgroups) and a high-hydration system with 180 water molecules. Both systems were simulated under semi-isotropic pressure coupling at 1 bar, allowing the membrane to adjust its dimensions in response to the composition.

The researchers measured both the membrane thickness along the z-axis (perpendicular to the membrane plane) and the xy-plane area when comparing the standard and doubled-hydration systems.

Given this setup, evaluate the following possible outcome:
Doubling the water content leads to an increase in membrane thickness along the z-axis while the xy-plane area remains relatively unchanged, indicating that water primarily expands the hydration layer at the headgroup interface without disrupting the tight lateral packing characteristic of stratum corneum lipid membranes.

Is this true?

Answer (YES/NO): NO